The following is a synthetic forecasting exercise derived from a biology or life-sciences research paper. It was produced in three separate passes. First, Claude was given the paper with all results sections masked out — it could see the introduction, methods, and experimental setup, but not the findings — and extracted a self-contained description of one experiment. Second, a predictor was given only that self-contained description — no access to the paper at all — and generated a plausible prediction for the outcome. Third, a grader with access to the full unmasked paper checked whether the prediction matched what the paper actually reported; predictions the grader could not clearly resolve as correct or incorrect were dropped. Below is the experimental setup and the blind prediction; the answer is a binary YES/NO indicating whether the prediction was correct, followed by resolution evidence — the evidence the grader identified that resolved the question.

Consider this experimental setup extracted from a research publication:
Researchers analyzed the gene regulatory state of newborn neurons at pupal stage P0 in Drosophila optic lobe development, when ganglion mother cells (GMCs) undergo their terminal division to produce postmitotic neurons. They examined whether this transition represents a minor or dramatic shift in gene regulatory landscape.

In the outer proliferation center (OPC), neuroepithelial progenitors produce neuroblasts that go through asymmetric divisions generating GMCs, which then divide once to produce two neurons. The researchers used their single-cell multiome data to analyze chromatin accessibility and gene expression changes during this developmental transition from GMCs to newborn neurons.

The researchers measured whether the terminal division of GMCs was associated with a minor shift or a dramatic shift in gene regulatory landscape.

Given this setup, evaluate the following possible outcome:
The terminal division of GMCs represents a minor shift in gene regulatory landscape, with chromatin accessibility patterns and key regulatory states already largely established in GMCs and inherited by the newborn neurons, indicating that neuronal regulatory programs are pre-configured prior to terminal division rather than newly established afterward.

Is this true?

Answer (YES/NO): NO